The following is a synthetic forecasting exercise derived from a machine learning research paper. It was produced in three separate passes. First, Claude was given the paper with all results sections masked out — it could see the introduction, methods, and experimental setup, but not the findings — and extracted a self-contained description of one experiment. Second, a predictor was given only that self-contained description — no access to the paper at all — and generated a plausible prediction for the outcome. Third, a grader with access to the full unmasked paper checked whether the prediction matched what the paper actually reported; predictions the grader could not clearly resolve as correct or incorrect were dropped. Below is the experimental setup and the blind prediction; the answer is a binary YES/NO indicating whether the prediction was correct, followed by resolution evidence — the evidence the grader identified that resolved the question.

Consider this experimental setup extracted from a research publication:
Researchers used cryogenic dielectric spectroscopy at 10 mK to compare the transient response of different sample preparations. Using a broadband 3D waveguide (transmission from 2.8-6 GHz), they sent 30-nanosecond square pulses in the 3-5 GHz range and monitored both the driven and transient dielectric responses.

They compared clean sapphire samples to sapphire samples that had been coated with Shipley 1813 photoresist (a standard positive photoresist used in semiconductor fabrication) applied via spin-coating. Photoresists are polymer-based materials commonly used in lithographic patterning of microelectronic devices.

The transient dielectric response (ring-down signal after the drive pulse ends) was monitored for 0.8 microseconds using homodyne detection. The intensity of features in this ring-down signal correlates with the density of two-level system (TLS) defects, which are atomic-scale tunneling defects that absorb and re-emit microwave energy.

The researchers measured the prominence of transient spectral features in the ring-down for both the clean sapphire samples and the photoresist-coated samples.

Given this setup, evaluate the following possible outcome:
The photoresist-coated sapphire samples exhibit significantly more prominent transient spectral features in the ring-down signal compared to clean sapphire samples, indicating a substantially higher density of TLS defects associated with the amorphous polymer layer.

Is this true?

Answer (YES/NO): YES